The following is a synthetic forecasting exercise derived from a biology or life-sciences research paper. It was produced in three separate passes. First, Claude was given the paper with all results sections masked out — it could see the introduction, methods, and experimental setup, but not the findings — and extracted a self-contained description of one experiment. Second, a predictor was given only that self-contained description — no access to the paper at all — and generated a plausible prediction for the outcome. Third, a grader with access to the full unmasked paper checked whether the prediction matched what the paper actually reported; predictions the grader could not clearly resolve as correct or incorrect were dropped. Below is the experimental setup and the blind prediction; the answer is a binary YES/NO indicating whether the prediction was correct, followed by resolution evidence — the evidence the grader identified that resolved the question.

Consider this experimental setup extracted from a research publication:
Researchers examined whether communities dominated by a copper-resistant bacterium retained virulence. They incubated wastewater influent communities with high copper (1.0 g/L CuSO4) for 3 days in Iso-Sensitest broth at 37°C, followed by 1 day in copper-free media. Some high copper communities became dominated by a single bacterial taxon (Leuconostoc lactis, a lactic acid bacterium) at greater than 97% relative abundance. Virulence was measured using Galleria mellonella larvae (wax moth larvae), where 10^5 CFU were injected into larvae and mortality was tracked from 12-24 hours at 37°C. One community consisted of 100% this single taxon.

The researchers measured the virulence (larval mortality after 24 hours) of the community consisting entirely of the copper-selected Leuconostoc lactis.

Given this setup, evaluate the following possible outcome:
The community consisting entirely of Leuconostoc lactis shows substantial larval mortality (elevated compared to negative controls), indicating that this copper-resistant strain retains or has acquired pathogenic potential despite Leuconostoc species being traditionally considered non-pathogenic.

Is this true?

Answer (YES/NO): NO